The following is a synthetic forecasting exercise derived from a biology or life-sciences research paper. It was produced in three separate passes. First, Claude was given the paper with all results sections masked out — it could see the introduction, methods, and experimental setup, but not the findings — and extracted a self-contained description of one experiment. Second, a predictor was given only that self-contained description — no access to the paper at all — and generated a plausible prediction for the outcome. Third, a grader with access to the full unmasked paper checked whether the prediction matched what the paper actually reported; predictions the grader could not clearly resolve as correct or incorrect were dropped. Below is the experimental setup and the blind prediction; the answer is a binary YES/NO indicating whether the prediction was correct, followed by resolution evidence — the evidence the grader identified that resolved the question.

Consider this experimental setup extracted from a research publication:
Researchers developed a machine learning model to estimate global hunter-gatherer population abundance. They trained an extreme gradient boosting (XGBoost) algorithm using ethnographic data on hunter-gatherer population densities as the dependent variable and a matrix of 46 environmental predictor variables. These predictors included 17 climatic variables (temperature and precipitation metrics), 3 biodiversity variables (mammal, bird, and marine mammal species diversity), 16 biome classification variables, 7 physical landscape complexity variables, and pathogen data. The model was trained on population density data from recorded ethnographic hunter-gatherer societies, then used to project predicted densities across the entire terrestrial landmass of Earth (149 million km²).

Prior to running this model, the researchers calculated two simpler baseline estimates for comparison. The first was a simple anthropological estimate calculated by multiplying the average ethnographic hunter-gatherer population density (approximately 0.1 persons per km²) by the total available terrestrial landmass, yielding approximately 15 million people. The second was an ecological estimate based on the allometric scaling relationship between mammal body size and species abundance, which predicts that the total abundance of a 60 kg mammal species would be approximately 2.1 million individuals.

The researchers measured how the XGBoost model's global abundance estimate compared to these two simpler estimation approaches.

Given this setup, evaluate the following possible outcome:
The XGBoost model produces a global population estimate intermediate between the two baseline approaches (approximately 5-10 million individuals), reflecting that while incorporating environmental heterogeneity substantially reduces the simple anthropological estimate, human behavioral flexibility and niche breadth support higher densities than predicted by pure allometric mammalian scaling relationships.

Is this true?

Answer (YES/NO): YES